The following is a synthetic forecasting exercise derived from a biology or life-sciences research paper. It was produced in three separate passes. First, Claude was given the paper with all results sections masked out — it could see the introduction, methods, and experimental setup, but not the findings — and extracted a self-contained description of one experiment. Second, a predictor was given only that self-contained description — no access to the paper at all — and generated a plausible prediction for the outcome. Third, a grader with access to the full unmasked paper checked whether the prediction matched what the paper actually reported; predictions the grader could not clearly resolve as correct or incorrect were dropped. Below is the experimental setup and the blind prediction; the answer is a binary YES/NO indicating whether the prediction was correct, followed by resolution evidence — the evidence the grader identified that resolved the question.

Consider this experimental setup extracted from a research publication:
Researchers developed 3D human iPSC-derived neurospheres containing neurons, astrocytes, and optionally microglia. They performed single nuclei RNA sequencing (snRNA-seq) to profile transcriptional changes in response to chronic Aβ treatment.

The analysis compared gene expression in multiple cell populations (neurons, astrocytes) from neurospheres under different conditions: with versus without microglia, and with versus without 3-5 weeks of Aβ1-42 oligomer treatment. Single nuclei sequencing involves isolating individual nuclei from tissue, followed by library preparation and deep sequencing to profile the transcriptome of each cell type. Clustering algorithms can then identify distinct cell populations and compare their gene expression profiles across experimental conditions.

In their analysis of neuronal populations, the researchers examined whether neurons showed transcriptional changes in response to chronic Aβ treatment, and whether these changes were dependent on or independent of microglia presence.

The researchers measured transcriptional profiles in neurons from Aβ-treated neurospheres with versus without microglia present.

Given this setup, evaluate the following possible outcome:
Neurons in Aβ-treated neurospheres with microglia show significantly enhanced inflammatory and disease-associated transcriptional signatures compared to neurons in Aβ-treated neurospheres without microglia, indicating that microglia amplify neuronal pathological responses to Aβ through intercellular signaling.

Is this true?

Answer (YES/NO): NO